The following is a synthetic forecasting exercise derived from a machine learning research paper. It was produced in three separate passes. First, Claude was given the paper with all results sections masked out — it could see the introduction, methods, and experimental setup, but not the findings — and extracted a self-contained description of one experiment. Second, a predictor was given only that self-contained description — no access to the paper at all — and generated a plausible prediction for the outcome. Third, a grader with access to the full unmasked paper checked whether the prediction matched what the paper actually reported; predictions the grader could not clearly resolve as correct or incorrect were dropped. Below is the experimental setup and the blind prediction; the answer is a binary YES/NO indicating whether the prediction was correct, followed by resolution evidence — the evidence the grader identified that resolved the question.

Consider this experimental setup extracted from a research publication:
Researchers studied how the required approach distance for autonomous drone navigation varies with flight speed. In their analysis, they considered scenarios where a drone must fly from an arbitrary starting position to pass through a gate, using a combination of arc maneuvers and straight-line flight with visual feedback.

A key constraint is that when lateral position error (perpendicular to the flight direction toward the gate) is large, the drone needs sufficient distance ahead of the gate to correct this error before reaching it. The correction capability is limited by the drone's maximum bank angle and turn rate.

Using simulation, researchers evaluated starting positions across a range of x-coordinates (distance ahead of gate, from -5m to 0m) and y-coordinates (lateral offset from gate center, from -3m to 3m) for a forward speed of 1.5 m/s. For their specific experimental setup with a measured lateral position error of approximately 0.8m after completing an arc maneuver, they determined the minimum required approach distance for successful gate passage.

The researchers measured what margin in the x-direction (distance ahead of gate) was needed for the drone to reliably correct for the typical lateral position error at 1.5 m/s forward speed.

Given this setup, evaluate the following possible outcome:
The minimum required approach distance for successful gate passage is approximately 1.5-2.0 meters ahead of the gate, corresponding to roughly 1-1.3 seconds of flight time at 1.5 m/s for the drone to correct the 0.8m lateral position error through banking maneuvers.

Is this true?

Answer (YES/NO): YES